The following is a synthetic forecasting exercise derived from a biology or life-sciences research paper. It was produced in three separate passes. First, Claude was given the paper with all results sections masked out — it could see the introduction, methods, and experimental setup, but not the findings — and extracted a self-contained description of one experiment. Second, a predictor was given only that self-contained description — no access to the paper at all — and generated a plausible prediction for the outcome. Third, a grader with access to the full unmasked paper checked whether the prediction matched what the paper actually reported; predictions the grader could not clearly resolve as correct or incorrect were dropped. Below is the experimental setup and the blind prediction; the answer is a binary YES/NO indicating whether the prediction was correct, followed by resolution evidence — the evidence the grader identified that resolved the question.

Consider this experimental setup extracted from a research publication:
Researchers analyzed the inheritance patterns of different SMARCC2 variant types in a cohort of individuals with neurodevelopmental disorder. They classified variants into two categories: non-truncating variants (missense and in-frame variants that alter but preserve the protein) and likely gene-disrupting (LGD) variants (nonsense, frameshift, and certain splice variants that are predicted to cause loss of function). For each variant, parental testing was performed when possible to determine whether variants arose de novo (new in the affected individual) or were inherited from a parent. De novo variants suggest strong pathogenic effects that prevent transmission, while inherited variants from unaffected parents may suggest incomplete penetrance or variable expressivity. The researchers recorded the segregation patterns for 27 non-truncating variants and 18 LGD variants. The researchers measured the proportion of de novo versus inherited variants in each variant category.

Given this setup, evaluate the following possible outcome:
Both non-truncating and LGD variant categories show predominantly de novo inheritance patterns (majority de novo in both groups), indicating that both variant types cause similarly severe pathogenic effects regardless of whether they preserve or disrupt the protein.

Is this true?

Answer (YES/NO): NO